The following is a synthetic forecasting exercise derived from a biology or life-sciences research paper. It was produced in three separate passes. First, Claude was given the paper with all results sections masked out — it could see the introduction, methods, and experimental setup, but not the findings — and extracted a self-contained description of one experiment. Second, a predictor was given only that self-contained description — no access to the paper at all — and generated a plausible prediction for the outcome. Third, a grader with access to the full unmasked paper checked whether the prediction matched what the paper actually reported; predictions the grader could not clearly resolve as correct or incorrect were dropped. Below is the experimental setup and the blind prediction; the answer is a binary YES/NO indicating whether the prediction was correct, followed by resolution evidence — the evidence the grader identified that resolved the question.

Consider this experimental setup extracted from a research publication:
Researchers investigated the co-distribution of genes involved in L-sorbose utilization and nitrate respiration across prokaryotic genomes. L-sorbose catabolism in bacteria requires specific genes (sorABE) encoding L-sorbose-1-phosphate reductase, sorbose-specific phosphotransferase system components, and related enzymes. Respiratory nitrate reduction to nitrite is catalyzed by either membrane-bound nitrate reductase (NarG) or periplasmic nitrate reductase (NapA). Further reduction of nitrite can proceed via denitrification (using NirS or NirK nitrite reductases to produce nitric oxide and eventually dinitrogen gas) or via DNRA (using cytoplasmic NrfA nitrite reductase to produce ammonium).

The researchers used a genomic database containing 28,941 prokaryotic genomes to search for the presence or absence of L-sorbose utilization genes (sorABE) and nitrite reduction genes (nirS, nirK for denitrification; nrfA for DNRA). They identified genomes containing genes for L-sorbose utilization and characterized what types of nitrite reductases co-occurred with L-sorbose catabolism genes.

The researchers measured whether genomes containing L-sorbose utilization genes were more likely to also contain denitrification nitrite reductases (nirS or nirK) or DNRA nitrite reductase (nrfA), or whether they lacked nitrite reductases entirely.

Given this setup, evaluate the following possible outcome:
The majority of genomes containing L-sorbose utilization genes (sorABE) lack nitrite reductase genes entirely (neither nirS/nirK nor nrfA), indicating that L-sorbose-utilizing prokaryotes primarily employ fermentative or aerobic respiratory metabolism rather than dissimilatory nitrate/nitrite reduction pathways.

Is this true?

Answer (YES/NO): NO